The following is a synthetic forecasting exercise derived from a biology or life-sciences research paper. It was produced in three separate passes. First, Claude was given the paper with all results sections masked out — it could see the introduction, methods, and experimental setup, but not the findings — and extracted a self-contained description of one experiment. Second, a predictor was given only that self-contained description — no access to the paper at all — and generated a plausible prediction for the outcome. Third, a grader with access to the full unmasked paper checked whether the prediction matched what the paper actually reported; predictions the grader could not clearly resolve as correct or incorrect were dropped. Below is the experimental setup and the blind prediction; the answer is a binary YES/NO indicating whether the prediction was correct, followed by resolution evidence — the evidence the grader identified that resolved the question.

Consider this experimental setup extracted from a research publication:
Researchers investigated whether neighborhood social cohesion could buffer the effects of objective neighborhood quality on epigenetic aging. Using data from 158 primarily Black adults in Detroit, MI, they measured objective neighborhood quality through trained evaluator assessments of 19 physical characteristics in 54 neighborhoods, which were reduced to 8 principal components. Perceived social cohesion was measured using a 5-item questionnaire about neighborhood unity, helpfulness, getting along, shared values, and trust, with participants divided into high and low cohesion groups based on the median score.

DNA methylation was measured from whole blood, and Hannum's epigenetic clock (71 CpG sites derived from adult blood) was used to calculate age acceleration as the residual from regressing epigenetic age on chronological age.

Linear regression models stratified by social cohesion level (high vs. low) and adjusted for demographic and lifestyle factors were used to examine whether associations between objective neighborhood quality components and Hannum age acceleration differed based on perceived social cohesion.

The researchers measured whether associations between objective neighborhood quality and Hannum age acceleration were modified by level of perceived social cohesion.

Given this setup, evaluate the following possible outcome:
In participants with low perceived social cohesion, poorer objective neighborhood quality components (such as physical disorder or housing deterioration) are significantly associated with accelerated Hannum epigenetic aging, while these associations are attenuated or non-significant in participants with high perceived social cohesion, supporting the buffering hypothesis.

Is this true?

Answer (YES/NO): YES